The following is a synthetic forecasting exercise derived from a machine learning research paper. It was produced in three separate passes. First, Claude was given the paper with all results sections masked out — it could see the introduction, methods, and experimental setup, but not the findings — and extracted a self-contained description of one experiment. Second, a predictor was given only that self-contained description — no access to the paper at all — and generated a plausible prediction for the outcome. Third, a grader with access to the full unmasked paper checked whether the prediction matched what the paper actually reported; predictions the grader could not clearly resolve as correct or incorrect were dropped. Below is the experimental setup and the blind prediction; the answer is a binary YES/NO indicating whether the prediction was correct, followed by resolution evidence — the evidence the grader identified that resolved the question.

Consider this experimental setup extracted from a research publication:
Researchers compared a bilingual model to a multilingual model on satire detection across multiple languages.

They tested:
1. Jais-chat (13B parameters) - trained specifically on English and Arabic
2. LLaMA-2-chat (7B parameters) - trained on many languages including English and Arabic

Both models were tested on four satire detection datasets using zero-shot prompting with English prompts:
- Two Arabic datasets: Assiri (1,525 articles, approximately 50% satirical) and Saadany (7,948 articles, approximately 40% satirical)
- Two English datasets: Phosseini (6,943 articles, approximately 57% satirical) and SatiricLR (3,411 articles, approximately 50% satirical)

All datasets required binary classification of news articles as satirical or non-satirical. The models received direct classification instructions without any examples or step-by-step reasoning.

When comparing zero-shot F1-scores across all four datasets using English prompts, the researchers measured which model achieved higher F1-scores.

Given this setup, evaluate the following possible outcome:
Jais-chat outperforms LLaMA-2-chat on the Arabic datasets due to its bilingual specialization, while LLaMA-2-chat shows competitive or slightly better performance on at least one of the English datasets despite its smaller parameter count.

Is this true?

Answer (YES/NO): NO